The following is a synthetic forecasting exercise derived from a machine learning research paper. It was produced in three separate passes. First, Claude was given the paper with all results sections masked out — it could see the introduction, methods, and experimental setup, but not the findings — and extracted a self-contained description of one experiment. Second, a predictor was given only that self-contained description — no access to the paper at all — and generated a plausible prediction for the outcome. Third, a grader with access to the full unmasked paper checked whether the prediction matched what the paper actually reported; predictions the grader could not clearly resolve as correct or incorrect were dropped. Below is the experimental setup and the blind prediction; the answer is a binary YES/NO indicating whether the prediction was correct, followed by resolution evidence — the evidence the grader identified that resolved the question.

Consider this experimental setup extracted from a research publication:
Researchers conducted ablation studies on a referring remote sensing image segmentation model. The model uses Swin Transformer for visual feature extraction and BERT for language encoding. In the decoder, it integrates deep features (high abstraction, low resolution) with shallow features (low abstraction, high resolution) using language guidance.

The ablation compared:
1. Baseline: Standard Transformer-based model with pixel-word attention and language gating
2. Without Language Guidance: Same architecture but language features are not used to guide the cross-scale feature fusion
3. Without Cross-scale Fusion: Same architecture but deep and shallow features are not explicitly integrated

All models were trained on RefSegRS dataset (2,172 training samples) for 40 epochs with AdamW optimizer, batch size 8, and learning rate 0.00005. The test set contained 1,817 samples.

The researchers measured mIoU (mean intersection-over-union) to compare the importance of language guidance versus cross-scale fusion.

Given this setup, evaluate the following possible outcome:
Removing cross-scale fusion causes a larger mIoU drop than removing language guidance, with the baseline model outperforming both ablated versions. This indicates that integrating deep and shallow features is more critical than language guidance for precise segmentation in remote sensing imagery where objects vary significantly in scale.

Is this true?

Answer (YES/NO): NO